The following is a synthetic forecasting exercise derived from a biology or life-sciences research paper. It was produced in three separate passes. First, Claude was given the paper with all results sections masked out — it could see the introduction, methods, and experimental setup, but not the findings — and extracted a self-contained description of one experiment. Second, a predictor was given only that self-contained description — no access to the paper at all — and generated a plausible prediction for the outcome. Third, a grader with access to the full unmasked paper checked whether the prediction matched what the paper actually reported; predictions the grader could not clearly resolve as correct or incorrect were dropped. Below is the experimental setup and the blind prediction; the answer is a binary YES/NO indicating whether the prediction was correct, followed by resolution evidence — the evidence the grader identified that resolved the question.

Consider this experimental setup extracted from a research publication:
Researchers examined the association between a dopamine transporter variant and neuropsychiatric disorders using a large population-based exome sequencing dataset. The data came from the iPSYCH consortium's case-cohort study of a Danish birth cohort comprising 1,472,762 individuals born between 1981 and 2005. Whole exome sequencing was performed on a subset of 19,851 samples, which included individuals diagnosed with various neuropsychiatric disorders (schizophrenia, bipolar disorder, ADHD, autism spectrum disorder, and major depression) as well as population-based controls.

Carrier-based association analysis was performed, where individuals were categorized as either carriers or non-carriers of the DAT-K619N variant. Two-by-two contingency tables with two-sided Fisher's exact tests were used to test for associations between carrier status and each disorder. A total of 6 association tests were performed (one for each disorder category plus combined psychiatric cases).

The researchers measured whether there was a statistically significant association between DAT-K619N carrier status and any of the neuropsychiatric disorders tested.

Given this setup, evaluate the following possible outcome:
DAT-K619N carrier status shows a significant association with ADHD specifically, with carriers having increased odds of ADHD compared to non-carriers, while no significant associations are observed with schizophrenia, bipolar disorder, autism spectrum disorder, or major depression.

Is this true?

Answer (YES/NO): NO